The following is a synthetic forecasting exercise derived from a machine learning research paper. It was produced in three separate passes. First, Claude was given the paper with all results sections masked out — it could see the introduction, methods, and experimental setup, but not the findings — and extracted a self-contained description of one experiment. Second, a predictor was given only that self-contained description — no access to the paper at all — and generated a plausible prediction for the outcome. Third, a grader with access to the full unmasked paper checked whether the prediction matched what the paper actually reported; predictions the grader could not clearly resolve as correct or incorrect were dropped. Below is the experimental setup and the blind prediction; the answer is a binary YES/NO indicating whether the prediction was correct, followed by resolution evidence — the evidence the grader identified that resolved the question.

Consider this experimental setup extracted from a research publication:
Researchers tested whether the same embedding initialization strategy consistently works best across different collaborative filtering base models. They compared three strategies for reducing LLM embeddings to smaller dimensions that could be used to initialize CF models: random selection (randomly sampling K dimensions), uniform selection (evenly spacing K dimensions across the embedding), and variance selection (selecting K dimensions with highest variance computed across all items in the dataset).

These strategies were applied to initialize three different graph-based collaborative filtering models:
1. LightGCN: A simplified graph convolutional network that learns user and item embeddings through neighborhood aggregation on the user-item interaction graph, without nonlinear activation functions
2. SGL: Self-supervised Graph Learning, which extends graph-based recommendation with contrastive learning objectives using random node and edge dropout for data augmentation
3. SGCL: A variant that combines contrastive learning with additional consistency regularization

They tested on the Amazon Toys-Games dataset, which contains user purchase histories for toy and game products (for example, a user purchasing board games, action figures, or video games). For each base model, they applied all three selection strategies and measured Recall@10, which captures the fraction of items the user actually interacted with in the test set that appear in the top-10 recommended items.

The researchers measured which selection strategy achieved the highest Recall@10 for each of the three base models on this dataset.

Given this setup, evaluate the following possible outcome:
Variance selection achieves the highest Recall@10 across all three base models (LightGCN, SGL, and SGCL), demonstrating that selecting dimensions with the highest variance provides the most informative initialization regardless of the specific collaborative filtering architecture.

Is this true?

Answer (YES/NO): YES